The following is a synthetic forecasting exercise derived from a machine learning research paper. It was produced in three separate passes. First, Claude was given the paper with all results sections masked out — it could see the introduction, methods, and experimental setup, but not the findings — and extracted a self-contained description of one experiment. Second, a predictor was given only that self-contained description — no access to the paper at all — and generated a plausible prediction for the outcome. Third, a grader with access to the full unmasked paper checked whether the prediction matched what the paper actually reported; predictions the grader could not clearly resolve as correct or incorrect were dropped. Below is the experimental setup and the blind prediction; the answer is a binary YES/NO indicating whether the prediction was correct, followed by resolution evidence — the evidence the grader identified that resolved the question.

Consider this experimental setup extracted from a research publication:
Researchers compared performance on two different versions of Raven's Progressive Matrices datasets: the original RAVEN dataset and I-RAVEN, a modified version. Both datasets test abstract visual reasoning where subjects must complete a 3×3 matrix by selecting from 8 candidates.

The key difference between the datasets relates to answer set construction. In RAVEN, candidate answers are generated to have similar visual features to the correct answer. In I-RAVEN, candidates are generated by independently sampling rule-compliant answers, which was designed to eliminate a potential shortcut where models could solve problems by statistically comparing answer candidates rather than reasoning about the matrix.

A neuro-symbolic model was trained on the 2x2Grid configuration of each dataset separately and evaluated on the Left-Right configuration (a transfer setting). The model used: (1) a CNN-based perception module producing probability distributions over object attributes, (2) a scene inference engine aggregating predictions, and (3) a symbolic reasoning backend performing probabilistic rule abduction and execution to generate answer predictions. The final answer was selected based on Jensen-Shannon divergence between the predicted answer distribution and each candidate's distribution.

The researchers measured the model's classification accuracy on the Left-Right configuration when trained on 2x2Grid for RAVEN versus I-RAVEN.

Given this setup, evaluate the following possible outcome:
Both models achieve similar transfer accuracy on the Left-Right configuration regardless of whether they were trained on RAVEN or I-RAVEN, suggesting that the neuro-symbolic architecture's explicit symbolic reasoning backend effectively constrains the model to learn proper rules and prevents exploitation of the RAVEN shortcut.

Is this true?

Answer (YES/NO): NO